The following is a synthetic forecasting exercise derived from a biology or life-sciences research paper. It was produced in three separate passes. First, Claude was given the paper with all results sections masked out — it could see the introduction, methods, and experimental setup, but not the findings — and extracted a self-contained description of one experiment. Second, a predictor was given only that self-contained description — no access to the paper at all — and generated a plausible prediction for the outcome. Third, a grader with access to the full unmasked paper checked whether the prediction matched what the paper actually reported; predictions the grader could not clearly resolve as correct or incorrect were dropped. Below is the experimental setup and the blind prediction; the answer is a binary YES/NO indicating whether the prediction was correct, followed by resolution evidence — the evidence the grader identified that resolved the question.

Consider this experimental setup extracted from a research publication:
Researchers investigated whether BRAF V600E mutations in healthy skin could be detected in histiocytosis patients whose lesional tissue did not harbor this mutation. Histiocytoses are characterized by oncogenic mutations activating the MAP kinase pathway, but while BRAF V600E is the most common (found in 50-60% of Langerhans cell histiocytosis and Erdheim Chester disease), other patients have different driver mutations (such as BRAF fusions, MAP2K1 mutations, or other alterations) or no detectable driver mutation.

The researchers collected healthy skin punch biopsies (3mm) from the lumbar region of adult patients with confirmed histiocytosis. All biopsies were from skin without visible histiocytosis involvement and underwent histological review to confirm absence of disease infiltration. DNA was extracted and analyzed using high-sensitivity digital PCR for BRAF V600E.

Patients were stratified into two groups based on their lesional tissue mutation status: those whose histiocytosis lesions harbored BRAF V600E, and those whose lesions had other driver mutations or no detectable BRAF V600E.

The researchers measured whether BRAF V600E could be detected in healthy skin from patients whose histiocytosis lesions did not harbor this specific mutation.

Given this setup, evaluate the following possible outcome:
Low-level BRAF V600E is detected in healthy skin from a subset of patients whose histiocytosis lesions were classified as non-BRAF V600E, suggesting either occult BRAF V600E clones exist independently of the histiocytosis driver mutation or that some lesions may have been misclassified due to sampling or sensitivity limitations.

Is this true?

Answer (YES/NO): NO